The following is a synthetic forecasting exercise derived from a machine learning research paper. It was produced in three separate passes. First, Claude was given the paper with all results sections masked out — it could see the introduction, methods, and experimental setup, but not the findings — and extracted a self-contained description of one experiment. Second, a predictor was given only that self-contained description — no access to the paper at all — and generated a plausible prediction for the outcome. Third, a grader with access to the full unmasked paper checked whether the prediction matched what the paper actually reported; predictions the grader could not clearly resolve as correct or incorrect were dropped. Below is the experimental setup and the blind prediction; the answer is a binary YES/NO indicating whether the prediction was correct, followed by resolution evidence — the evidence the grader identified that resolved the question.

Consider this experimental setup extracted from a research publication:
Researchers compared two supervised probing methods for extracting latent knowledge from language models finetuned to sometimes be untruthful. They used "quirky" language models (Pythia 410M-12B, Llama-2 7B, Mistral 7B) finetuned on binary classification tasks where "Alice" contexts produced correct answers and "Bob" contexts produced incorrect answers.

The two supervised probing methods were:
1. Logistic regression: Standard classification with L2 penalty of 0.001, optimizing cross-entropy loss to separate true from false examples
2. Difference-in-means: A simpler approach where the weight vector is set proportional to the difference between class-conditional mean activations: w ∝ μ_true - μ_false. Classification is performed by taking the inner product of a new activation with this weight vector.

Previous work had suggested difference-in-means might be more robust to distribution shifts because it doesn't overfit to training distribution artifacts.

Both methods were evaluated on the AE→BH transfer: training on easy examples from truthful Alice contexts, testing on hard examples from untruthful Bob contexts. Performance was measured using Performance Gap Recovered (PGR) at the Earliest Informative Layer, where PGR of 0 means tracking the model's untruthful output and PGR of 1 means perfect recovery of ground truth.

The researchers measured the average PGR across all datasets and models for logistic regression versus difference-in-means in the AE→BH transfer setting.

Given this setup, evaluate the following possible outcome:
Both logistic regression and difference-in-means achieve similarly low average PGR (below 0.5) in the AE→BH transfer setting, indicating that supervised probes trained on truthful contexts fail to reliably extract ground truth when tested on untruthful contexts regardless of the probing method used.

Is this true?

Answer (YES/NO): NO